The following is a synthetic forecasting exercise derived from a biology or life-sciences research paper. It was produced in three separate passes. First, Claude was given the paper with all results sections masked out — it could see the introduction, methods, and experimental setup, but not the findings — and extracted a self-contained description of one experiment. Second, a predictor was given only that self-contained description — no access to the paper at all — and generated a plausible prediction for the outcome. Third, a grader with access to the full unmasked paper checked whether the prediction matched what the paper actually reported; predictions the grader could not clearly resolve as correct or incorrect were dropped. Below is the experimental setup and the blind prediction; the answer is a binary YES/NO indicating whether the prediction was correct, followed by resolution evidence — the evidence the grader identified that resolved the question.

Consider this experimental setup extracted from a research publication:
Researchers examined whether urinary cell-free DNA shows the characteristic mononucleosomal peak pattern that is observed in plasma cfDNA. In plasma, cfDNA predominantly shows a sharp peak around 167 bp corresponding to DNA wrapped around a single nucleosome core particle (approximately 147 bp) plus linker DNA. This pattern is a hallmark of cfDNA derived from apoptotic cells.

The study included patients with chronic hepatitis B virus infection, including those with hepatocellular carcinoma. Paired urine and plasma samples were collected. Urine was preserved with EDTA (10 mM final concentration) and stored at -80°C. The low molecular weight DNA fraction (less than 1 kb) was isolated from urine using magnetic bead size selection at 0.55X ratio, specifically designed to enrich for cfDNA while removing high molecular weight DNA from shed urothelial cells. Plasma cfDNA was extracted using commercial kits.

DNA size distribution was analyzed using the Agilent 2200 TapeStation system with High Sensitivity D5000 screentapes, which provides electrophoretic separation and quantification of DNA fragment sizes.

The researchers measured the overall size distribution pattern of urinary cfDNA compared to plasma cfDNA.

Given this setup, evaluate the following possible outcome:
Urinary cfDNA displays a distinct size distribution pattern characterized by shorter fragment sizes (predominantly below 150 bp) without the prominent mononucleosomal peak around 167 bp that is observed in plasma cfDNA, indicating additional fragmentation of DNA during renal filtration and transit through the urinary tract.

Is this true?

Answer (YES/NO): NO